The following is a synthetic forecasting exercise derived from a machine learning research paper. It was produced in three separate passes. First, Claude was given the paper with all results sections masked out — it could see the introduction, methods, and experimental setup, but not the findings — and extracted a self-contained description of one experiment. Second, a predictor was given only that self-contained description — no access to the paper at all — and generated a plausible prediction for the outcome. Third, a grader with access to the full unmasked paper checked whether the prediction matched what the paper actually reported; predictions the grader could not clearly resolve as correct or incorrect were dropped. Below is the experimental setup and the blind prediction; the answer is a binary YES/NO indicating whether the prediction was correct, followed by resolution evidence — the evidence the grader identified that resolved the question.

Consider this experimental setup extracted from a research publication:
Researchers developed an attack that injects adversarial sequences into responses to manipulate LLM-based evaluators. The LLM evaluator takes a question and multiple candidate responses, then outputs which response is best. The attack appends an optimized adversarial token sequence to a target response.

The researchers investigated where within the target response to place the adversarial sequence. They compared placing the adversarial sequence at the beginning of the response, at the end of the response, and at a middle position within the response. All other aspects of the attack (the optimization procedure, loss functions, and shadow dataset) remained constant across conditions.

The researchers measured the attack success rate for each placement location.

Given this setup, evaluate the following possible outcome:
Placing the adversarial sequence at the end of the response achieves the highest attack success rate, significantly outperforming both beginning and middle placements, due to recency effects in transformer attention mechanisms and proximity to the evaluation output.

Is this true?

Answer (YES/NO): NO